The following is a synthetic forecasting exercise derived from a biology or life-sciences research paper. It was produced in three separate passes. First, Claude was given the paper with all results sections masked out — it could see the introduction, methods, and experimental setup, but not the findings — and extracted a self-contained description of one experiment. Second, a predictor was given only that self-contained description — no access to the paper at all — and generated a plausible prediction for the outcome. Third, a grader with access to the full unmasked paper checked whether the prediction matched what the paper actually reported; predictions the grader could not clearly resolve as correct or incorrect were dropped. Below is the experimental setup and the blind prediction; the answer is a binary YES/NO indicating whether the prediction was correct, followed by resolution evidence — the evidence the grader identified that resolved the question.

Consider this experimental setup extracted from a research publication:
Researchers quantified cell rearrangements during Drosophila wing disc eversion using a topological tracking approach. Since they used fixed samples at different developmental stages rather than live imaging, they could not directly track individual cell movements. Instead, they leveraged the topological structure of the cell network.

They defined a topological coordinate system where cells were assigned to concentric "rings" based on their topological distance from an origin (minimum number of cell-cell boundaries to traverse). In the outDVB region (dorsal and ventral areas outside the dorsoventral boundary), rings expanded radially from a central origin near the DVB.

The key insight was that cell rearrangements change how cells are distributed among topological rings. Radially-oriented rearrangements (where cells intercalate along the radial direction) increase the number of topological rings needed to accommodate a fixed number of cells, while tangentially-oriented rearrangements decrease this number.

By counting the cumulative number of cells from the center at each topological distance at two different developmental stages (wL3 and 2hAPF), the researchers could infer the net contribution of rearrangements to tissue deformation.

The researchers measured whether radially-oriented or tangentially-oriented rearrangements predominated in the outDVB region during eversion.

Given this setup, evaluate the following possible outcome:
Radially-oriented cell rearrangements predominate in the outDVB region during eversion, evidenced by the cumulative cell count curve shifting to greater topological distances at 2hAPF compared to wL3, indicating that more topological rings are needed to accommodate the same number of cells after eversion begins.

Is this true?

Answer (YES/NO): YES